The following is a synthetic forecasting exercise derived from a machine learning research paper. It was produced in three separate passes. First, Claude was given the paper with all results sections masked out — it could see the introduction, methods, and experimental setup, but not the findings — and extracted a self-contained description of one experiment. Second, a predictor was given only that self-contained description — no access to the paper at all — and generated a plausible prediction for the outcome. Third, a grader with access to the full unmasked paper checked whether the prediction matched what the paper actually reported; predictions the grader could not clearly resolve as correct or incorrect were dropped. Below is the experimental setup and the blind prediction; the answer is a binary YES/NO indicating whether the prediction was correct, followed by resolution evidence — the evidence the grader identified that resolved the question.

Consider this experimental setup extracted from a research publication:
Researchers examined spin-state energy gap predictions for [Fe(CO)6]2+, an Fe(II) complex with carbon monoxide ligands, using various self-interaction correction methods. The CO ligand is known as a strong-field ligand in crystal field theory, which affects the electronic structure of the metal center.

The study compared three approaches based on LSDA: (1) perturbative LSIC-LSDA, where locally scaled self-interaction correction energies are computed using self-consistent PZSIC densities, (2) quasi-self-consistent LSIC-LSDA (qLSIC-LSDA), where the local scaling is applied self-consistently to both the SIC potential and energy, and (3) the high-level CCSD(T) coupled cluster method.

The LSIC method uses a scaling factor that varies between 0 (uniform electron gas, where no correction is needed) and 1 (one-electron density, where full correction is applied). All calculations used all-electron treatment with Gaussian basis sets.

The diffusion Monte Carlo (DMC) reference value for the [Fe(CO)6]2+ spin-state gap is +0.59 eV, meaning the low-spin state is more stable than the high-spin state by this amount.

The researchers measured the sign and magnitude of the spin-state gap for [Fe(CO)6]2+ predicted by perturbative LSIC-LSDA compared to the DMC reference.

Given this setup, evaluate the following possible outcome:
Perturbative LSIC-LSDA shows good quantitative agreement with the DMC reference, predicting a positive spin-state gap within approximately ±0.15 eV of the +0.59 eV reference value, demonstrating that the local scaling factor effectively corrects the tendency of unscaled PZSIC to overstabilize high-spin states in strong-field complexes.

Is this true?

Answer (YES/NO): NO